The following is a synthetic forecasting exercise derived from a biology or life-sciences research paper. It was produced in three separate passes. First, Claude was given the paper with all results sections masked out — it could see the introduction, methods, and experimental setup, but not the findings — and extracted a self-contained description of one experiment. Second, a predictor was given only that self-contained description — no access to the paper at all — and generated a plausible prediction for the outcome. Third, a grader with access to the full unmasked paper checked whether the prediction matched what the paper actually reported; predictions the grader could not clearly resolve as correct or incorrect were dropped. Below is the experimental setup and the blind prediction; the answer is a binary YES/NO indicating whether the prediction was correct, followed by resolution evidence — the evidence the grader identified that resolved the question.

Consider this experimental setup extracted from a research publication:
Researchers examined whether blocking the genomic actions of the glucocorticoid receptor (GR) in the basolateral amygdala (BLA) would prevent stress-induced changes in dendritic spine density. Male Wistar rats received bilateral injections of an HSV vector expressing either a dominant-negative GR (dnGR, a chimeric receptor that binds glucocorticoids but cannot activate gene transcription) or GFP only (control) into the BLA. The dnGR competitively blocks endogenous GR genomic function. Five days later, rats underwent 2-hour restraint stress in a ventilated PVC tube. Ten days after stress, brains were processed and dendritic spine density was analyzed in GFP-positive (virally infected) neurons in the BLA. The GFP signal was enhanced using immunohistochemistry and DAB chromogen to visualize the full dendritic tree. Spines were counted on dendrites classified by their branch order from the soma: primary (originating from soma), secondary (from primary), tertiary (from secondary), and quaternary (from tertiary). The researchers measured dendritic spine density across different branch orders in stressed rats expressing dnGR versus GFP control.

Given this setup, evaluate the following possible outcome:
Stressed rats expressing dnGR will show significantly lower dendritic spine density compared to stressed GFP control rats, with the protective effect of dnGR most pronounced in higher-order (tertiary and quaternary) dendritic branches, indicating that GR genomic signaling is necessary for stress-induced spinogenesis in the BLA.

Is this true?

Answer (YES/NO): YES